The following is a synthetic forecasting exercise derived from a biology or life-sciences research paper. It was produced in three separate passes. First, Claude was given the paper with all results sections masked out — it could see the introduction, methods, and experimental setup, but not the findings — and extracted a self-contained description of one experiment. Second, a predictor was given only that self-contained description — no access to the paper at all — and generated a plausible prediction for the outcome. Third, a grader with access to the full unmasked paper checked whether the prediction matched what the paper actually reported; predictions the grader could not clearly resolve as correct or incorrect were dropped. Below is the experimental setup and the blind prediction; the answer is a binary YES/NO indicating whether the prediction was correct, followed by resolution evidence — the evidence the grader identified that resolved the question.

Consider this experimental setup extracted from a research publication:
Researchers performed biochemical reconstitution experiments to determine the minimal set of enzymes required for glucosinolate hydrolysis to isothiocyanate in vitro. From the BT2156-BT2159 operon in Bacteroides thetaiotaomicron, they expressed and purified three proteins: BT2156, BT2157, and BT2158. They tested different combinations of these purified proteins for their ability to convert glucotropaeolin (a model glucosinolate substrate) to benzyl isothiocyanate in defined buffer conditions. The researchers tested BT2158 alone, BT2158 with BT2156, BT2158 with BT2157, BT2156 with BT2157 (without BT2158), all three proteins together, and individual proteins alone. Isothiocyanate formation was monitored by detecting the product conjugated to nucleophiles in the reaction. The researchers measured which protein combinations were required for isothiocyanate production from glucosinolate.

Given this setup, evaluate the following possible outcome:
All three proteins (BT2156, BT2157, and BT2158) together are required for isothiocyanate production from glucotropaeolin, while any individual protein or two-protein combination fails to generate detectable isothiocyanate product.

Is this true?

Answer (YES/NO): NO